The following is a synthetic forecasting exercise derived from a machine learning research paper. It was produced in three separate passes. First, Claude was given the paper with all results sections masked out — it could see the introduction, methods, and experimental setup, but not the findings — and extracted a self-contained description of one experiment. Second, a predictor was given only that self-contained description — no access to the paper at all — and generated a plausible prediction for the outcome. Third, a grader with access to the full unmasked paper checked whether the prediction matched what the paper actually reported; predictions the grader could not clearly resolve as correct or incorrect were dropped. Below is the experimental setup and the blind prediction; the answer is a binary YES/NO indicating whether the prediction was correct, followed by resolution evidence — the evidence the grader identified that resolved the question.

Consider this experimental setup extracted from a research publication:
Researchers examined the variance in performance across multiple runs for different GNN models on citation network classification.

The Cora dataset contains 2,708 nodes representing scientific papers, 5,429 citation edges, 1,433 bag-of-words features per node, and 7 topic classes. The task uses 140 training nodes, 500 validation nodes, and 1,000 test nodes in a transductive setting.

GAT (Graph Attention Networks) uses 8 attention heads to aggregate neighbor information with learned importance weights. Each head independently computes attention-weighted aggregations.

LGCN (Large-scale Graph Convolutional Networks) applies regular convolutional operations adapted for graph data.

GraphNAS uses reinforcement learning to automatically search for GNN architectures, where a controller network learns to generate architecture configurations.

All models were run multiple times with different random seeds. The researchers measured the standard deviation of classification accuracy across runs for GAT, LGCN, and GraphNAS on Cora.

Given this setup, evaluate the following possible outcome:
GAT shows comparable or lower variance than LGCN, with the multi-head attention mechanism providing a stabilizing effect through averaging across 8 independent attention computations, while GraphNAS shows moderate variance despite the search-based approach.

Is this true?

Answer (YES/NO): NO